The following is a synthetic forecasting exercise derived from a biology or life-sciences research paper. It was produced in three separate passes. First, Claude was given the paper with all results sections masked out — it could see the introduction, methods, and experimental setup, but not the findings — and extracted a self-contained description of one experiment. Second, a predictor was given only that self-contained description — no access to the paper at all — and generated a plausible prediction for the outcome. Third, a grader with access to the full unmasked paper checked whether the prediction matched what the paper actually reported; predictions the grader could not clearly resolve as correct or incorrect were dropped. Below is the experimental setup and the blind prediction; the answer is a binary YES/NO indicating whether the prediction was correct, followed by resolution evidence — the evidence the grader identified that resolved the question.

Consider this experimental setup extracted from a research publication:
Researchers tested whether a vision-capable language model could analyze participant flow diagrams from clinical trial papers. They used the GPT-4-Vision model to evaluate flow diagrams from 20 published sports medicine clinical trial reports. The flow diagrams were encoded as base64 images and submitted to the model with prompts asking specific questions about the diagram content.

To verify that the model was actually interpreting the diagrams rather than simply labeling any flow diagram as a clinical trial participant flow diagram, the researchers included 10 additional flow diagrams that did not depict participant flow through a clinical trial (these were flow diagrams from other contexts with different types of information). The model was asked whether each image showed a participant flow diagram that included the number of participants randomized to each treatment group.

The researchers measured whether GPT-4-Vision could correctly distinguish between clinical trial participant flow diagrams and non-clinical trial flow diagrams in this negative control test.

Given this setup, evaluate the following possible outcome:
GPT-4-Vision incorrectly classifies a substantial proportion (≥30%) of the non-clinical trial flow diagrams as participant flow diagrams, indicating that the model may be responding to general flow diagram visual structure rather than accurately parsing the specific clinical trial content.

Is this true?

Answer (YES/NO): NO